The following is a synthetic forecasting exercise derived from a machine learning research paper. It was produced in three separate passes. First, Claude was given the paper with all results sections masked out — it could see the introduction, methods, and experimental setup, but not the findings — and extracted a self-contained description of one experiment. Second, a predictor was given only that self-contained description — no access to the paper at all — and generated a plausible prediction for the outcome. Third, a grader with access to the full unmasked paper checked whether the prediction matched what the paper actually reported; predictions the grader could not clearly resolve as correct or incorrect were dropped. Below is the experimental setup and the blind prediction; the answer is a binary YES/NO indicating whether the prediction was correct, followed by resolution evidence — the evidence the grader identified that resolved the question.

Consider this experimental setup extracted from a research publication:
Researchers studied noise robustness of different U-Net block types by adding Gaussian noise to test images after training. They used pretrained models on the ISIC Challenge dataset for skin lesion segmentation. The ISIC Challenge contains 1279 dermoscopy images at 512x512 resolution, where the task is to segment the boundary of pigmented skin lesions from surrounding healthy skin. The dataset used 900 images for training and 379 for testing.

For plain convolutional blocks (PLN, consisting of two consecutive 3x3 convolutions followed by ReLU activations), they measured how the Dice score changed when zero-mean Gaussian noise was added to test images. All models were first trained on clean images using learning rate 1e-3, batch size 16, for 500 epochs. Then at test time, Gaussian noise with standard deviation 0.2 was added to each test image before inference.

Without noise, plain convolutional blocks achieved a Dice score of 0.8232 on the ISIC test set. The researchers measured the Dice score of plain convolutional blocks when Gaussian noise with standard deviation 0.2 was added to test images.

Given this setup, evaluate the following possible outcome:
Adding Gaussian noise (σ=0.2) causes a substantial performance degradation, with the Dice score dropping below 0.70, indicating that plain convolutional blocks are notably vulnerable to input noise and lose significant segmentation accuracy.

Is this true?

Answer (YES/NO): YES